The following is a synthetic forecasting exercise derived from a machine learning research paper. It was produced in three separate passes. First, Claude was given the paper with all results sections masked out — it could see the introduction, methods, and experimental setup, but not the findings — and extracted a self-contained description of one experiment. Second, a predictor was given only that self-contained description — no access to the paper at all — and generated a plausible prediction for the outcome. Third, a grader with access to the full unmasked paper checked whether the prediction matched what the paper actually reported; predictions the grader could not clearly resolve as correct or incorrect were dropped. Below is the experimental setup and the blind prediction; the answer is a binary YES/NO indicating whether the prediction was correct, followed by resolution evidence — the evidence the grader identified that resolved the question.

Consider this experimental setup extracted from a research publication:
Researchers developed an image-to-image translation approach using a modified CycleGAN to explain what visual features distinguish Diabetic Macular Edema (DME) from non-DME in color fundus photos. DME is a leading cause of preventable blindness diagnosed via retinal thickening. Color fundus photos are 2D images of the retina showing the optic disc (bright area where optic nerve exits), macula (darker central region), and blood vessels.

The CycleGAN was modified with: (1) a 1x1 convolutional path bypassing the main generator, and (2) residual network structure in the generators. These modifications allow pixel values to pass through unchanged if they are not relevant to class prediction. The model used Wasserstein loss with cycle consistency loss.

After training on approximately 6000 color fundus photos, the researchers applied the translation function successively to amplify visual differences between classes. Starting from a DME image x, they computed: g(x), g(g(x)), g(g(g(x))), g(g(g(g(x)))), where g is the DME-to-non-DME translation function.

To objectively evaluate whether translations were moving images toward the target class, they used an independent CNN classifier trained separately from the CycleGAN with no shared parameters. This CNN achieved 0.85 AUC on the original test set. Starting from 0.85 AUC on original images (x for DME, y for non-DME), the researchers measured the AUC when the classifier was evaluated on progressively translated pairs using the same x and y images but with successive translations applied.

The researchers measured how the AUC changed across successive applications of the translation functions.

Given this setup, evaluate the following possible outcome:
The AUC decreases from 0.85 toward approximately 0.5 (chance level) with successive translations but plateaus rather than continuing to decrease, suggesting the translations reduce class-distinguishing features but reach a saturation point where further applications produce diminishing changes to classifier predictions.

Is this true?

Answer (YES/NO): NO